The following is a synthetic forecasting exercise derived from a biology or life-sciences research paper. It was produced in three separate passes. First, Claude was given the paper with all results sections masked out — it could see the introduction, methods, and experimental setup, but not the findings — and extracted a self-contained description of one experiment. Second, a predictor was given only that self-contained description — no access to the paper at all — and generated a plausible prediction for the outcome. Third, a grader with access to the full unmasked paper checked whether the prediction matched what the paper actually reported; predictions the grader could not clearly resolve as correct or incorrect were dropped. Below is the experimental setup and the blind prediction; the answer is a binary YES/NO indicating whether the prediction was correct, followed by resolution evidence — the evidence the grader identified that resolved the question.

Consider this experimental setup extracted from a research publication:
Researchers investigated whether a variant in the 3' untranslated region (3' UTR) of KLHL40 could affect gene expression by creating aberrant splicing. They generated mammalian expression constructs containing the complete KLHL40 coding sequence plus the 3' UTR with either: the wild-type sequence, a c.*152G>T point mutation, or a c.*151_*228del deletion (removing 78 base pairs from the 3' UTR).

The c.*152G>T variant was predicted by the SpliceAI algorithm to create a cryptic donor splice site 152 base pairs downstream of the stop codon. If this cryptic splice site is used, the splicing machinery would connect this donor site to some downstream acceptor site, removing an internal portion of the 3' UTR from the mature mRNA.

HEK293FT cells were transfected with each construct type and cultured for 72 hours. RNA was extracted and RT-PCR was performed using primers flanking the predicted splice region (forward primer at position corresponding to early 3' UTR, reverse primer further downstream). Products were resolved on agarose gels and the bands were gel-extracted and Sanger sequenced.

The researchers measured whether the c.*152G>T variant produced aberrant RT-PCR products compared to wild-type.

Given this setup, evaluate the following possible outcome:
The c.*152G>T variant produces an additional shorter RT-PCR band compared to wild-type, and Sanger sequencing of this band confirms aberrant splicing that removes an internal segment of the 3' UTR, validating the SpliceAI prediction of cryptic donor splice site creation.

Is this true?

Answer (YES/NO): YES